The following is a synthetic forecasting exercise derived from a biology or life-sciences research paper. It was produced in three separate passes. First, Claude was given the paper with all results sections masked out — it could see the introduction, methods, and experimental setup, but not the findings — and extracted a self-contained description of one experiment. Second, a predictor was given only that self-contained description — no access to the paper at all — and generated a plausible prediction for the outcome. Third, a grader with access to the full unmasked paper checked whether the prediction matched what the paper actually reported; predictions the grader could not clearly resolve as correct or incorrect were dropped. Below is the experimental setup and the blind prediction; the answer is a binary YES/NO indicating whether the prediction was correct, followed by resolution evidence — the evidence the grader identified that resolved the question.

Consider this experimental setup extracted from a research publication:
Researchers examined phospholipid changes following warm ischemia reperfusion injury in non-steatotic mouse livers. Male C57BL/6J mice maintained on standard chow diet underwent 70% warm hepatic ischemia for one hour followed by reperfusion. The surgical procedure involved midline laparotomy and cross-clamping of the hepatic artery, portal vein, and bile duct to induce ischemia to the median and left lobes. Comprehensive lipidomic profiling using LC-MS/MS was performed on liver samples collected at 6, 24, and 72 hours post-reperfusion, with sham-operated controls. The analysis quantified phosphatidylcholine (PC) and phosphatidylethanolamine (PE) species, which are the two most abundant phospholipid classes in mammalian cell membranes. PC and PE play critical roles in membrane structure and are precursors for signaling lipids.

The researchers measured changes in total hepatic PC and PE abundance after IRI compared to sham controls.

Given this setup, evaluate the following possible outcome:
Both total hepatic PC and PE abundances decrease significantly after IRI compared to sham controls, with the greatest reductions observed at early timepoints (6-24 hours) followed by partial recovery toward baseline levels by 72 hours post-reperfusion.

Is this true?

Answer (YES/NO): NO